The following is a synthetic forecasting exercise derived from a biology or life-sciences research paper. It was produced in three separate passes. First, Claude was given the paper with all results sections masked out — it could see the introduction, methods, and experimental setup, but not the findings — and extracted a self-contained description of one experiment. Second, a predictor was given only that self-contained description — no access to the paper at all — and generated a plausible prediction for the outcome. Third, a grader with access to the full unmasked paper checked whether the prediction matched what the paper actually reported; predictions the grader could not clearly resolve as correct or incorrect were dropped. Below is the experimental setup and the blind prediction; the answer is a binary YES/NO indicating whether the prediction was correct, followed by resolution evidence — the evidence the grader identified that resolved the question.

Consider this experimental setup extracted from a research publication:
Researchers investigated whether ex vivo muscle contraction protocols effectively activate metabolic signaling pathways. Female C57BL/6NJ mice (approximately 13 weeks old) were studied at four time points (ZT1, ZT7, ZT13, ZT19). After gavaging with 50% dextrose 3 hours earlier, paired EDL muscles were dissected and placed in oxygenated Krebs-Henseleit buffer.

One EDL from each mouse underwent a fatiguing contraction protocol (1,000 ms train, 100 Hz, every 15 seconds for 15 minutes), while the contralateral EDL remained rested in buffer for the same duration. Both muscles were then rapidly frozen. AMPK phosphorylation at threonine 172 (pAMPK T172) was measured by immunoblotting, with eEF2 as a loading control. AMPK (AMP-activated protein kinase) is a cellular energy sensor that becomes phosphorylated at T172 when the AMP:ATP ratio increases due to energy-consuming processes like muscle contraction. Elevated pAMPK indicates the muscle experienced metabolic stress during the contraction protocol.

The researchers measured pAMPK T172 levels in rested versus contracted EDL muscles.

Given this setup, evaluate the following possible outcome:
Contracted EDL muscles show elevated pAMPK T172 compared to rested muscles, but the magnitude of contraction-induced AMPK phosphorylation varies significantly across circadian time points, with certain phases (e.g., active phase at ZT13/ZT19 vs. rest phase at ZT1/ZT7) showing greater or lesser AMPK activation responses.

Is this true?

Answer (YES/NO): NO